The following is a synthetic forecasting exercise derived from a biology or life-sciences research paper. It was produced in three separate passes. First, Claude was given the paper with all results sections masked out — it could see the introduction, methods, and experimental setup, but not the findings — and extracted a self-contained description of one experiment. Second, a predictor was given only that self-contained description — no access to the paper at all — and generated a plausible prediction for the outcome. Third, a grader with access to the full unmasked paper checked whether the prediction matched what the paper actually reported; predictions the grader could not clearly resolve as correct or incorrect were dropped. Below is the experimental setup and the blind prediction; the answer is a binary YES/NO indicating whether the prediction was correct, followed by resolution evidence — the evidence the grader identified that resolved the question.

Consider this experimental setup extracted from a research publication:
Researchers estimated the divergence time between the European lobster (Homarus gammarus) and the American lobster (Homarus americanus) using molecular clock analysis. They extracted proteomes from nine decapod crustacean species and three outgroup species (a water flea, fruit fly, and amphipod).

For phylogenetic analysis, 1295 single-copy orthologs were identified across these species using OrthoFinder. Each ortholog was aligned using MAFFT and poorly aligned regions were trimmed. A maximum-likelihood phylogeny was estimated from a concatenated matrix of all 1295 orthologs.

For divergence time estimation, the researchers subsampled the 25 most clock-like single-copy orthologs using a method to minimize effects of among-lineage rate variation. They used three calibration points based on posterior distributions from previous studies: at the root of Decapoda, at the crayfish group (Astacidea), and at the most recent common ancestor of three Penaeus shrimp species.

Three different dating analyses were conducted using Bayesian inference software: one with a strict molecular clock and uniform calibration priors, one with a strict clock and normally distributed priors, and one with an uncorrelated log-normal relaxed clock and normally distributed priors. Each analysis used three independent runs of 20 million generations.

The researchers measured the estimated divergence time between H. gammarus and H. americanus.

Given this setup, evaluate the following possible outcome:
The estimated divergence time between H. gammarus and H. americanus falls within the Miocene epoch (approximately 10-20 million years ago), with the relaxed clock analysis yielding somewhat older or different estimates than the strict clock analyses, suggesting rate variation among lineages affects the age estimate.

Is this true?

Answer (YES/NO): NO